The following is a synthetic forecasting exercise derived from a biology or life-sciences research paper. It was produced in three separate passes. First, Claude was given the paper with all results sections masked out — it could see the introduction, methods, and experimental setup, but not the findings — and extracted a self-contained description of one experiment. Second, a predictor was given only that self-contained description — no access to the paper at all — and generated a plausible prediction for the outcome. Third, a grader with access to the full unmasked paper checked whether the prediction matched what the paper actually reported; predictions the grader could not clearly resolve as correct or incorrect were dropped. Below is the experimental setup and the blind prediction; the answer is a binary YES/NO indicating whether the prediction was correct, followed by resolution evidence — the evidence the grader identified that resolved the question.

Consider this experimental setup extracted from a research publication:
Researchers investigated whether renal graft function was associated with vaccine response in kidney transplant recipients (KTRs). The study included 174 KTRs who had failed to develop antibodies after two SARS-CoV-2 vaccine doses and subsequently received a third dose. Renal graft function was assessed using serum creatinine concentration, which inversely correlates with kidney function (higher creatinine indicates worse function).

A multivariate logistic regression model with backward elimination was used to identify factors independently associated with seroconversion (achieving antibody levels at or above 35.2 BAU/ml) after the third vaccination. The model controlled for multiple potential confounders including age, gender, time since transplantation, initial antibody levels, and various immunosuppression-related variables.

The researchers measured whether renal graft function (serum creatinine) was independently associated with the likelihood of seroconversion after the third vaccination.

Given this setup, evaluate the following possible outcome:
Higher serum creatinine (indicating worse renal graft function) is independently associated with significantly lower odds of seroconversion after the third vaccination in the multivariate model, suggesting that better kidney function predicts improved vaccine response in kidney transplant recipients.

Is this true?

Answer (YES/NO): YES